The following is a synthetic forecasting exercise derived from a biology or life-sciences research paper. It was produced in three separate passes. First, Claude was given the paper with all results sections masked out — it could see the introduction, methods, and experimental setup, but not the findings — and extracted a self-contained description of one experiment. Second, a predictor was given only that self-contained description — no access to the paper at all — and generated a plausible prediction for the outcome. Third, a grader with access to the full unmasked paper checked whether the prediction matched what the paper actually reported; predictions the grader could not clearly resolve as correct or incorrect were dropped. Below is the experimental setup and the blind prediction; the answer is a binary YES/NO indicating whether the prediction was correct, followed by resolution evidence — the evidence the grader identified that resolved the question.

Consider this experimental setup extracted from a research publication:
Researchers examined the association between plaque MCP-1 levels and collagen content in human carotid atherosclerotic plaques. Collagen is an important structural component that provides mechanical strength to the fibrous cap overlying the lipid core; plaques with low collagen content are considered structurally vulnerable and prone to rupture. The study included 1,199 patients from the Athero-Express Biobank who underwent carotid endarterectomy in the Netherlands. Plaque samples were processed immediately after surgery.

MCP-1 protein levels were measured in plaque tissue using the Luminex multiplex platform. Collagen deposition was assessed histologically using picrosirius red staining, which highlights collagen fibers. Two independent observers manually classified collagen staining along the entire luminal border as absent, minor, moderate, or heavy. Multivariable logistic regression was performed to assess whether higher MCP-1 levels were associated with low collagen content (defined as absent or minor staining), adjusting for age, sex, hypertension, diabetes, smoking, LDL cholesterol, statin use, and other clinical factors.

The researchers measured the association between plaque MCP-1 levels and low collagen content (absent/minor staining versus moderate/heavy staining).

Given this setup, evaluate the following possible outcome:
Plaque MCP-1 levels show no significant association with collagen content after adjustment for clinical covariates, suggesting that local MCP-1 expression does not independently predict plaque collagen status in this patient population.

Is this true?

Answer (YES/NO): NO